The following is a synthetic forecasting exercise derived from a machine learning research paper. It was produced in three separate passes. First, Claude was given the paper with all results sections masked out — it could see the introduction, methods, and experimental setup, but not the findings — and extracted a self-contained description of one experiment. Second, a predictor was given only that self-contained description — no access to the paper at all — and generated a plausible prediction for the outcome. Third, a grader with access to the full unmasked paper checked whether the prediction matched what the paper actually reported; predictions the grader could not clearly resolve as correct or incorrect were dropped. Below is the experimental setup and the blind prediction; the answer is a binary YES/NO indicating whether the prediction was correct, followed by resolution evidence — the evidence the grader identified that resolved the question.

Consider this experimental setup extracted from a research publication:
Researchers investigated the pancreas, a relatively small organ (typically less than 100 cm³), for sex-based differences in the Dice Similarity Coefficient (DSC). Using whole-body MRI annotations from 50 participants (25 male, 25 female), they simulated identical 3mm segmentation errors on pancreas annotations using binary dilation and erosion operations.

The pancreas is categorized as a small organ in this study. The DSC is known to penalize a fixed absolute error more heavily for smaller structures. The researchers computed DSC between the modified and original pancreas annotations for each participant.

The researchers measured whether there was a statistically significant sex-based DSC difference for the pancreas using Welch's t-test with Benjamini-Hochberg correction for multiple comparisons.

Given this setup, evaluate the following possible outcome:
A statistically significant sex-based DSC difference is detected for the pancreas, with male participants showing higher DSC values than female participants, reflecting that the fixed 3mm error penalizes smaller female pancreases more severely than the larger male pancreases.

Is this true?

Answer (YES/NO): YES